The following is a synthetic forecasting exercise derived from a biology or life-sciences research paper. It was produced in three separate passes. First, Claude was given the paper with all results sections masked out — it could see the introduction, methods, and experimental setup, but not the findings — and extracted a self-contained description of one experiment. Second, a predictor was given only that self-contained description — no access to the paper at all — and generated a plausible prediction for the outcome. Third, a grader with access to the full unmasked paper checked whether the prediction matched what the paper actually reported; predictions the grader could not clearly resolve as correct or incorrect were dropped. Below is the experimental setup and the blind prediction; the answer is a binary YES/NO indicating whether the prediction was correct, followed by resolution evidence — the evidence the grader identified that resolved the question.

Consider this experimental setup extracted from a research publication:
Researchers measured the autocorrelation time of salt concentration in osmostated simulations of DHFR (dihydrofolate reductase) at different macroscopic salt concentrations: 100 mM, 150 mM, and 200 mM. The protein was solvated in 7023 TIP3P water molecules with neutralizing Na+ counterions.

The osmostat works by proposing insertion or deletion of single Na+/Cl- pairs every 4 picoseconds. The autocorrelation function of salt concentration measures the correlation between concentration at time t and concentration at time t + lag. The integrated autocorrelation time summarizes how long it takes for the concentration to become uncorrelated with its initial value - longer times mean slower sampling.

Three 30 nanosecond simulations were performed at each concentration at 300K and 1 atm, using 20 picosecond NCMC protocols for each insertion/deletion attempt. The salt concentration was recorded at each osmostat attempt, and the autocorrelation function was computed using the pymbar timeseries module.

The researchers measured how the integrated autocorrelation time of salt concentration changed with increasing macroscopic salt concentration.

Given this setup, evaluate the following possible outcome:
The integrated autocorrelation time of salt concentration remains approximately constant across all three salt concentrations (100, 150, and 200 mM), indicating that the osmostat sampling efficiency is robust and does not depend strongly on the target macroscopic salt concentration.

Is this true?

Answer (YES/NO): NO